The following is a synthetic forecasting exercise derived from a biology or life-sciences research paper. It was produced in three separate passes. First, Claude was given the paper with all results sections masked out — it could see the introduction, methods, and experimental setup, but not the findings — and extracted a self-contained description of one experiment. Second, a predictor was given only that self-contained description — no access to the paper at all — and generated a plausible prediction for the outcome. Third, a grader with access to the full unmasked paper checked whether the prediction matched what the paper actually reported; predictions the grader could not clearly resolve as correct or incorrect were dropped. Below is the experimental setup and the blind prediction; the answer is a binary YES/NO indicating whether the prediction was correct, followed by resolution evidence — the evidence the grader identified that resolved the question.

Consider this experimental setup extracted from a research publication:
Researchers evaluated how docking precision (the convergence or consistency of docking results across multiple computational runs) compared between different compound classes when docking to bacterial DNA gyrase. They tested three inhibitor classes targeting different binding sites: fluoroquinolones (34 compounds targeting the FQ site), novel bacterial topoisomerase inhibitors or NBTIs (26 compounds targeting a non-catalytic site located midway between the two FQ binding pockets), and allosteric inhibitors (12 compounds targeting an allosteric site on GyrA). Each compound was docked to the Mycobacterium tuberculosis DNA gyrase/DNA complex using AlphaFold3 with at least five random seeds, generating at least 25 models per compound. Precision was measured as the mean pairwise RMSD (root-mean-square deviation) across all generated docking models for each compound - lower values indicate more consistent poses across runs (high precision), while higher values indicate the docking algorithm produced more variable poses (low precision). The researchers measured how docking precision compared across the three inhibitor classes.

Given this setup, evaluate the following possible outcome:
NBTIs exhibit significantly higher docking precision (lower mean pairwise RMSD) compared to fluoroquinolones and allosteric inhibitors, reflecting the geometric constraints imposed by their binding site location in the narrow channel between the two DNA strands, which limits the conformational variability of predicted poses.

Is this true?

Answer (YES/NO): NO